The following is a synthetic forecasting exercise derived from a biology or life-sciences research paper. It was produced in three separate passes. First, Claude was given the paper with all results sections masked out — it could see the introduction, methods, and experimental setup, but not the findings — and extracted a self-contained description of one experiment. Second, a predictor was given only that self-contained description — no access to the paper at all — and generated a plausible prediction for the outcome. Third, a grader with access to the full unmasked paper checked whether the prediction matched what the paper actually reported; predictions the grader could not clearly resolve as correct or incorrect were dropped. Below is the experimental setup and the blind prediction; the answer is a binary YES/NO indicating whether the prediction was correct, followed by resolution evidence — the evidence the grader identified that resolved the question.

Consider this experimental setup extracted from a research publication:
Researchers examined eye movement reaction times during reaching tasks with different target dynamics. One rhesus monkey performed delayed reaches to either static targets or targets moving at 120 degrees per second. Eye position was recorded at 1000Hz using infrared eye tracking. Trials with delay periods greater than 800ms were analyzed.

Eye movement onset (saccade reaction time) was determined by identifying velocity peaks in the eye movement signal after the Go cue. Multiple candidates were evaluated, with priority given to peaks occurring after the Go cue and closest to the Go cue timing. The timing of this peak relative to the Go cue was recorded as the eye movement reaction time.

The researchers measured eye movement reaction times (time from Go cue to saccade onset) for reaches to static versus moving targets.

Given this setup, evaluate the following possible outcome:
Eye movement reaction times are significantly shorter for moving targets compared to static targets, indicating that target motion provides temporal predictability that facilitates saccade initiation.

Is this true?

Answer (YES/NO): YES